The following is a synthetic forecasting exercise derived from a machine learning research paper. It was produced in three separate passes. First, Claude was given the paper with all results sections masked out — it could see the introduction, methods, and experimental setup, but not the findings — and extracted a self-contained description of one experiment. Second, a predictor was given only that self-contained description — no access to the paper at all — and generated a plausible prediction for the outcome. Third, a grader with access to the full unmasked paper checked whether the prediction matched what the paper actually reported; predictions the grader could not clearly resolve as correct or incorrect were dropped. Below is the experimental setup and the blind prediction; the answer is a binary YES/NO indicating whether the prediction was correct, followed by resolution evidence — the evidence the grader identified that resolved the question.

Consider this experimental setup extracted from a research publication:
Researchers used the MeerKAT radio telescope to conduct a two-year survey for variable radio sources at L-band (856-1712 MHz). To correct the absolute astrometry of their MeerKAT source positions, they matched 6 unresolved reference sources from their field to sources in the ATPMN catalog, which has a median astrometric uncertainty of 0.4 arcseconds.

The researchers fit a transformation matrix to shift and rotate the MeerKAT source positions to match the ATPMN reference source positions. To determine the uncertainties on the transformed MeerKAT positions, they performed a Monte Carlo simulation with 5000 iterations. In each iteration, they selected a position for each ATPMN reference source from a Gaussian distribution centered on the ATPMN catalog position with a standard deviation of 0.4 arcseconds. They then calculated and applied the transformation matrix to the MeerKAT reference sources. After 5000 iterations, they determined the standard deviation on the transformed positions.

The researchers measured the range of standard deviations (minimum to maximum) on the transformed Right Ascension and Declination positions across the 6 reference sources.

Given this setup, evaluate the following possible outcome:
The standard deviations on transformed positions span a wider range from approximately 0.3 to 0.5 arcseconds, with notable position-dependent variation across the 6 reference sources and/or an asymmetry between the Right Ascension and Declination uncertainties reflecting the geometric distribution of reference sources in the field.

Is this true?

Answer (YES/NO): NO